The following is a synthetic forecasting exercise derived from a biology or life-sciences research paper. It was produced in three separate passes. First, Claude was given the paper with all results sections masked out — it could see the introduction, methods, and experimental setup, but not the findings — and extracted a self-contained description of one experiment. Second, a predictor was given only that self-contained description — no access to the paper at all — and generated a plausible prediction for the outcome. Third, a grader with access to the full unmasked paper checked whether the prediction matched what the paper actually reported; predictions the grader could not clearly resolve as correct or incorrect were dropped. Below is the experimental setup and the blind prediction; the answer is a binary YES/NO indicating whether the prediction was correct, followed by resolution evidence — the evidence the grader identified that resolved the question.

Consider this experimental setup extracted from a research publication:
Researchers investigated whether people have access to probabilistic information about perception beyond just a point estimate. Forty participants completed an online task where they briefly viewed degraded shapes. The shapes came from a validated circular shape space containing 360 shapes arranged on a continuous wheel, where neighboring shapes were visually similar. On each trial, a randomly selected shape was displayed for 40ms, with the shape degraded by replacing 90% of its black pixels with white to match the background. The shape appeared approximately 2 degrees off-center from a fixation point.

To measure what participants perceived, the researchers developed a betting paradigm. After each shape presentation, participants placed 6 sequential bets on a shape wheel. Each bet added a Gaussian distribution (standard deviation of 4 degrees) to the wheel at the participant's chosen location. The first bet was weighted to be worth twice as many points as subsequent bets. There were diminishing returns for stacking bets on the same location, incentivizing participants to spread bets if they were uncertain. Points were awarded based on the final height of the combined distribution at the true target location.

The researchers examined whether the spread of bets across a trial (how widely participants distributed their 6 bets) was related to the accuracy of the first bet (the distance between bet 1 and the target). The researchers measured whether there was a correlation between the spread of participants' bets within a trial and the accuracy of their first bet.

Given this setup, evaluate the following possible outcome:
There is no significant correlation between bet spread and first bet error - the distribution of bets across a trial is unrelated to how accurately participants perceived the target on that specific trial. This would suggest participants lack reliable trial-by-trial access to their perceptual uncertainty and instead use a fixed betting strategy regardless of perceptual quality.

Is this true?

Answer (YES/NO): NO